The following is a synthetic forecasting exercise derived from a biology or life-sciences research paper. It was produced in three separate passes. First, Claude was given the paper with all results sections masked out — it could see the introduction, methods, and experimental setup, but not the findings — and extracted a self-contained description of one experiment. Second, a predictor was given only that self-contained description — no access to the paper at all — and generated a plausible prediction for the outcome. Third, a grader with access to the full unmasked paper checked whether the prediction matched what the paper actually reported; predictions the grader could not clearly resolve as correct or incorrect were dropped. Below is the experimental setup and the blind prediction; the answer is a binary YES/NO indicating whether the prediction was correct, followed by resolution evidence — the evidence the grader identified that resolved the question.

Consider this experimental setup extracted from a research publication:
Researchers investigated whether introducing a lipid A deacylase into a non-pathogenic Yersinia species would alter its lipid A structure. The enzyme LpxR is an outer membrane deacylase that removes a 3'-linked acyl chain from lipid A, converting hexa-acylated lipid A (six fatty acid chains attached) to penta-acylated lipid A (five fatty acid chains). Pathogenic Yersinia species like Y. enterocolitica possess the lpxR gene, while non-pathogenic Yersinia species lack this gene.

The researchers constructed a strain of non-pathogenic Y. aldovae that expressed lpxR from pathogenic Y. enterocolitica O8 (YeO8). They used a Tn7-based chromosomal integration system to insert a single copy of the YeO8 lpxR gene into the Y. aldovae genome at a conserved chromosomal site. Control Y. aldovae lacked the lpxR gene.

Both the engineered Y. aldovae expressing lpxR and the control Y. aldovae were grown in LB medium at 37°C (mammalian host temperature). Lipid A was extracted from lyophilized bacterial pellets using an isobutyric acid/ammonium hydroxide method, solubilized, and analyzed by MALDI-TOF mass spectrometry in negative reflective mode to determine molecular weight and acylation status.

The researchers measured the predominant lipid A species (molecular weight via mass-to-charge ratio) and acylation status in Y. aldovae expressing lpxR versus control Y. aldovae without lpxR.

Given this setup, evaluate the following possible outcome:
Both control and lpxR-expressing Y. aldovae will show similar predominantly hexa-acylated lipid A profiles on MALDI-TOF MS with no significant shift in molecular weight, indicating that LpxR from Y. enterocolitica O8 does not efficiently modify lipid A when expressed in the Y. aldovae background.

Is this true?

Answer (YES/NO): NO